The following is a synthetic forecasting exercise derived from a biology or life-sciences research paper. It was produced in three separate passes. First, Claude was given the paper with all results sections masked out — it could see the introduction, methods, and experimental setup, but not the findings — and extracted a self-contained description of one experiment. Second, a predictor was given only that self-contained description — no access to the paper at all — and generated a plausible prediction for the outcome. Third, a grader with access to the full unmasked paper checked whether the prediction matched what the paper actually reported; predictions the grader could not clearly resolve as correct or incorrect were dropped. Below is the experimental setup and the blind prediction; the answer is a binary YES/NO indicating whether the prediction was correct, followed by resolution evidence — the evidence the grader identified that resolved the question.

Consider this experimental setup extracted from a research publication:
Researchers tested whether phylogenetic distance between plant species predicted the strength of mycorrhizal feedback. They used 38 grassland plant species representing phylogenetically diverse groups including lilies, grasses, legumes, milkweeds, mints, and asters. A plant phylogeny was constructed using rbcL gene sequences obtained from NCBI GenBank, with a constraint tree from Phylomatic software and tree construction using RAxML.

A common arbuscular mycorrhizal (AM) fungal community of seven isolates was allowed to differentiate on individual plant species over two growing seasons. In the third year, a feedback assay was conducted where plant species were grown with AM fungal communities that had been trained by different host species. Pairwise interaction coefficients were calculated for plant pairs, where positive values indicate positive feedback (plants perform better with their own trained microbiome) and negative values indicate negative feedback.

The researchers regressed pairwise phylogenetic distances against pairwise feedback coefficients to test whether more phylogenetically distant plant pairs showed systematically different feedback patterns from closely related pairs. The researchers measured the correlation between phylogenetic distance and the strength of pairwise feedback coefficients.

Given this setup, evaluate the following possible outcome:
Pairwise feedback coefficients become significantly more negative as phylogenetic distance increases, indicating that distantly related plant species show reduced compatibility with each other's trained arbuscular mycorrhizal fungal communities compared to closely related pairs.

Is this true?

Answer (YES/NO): NO